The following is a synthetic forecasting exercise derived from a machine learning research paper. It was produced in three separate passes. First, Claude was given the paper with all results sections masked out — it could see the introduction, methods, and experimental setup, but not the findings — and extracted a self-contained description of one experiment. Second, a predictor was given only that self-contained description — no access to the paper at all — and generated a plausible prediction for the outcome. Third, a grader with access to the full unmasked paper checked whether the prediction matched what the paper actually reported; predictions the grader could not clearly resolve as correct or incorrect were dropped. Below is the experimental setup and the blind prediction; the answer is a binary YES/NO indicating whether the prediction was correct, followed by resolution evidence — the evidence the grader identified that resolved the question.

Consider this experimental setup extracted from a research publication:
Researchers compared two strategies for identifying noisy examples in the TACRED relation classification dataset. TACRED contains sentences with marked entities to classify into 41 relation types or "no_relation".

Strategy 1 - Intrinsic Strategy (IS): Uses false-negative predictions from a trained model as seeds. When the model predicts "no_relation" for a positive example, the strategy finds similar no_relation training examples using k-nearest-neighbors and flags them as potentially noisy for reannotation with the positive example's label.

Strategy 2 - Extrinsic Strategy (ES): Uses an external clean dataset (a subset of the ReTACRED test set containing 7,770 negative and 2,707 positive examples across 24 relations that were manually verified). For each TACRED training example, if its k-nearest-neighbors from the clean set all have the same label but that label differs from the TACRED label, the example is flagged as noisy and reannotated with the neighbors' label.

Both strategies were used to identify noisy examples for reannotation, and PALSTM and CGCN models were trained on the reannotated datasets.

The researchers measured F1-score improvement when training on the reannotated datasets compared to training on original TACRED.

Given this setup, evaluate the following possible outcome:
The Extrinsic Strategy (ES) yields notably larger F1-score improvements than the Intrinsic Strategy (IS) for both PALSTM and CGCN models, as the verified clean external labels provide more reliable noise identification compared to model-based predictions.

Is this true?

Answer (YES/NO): YES